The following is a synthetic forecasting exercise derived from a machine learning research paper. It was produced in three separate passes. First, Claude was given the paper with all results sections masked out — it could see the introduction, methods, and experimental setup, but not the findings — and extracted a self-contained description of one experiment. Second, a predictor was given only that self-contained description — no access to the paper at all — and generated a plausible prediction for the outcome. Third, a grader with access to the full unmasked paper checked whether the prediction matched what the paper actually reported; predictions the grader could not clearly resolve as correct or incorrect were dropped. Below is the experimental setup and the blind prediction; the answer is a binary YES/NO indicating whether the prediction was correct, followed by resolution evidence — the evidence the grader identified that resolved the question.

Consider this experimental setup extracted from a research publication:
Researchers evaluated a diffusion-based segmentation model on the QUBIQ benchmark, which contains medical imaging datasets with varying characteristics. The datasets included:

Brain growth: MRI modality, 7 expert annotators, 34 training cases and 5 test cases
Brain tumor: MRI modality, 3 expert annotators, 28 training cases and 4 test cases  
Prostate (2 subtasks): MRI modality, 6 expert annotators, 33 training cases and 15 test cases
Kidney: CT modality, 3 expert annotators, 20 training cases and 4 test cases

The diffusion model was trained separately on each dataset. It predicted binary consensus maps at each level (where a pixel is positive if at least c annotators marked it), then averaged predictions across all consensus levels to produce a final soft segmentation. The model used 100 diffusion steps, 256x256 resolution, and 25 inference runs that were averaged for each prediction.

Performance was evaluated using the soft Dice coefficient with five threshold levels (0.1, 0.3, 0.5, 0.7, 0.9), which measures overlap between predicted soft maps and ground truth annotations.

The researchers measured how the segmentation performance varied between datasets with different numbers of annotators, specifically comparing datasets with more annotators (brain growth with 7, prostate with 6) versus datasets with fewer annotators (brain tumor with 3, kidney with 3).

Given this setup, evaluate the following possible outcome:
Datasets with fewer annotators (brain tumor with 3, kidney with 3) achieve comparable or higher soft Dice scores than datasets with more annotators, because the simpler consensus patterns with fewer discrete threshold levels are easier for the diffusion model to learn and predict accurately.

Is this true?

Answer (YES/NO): NO